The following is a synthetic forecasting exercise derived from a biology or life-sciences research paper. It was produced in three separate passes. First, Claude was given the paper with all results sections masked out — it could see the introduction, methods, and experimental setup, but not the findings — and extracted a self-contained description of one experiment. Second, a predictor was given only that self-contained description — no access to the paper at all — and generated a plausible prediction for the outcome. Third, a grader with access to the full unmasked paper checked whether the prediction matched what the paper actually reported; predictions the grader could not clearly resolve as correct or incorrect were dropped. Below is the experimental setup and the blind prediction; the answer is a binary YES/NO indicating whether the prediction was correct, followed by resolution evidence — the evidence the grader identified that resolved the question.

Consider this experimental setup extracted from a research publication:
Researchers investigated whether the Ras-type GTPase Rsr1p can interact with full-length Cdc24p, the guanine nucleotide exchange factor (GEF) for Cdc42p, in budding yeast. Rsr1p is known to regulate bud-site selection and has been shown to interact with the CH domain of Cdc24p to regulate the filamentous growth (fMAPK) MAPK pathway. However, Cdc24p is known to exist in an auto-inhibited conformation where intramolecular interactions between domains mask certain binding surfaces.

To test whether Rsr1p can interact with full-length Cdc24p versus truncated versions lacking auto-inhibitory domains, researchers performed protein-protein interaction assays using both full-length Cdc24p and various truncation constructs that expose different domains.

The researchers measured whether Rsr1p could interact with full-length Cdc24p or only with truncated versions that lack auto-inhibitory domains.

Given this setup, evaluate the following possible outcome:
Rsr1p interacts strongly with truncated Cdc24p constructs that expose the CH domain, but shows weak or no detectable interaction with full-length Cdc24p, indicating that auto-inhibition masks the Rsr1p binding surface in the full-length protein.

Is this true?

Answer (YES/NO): YES